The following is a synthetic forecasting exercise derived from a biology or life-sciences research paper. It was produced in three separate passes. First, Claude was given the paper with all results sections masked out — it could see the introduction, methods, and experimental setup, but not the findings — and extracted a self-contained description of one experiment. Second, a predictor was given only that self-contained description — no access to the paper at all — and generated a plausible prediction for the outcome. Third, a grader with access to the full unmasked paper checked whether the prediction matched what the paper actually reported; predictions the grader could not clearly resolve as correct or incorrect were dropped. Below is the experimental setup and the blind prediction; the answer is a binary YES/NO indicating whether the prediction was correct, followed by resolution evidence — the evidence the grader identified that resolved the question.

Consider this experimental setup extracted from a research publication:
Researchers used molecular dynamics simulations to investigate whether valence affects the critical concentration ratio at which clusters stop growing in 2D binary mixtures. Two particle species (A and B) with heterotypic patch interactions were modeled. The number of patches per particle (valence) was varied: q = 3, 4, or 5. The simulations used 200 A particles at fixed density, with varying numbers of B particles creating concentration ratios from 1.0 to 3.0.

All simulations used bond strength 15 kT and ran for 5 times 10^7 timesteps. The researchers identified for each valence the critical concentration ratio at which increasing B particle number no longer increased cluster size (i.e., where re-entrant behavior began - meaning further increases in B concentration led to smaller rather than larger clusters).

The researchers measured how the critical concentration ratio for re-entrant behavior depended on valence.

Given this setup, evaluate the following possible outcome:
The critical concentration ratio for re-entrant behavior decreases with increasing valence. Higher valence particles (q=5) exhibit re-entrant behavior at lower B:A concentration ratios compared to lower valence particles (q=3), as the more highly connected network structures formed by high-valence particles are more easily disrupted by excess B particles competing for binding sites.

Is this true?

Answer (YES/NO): NO